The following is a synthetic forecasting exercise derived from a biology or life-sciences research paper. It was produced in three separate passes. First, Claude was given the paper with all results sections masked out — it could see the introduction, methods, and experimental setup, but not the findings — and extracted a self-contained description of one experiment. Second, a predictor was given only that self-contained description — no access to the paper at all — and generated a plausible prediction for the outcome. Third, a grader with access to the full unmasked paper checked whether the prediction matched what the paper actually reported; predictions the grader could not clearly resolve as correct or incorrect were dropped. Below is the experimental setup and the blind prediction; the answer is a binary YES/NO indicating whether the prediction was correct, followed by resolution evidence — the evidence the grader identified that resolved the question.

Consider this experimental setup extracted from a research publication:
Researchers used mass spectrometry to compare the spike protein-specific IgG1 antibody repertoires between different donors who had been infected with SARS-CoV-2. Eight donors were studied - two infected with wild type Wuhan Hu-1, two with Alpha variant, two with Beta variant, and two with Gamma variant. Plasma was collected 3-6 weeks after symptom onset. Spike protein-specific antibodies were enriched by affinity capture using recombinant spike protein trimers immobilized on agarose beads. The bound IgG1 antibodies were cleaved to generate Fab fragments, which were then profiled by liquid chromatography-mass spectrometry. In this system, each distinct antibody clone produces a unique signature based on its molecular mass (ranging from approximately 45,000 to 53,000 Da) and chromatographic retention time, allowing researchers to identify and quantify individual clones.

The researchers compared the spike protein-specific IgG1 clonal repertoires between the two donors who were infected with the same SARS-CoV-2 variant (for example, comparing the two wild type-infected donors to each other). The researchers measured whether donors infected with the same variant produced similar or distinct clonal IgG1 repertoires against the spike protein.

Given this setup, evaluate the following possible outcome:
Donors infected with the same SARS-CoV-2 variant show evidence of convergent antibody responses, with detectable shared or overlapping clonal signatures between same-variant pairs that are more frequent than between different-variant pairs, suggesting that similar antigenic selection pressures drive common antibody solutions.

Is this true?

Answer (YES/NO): NO